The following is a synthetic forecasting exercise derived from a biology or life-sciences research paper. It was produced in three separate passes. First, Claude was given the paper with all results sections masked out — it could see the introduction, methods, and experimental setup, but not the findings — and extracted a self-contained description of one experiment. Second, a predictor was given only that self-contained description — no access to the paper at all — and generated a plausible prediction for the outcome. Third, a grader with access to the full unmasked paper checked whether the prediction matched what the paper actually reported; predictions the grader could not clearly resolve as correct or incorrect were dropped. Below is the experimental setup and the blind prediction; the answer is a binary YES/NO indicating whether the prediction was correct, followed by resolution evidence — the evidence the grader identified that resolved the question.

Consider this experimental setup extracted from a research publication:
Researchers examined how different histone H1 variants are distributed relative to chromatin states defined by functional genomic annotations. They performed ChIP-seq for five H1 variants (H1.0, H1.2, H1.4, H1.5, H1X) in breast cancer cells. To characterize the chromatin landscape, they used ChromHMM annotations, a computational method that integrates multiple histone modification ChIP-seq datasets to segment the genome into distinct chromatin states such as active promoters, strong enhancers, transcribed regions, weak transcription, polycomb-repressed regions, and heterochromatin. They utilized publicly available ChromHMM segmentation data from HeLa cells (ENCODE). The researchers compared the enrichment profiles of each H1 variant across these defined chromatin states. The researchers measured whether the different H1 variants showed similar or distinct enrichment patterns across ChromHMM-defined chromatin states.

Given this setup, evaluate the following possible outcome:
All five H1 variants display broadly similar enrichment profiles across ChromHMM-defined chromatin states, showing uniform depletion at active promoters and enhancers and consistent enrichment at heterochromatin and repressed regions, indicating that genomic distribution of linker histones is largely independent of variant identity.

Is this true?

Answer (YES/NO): NO